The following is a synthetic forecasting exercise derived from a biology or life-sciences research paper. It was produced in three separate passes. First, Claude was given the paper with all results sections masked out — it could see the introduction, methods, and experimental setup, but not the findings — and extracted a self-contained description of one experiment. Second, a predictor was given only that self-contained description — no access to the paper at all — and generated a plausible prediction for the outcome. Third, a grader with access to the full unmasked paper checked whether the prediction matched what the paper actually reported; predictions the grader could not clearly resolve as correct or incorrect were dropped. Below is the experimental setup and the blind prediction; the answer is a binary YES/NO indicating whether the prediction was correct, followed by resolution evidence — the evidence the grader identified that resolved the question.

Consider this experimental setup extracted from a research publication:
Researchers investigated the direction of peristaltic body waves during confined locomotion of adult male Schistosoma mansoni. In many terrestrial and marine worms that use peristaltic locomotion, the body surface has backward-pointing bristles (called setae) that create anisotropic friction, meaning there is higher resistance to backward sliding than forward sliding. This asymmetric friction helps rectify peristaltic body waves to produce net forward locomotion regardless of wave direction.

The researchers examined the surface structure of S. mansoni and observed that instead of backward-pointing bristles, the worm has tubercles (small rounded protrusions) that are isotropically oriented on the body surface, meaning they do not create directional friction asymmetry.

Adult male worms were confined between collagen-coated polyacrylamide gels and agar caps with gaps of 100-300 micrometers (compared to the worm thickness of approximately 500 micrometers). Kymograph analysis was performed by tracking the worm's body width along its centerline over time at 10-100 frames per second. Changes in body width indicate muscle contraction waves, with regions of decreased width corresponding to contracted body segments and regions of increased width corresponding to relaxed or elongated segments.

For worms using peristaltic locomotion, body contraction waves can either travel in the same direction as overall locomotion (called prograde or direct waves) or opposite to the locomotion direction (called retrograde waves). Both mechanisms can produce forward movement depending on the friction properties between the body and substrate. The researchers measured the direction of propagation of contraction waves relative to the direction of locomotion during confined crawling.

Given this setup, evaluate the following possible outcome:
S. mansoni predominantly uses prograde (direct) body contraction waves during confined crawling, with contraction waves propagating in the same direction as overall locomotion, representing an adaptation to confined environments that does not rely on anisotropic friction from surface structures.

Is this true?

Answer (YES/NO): NO